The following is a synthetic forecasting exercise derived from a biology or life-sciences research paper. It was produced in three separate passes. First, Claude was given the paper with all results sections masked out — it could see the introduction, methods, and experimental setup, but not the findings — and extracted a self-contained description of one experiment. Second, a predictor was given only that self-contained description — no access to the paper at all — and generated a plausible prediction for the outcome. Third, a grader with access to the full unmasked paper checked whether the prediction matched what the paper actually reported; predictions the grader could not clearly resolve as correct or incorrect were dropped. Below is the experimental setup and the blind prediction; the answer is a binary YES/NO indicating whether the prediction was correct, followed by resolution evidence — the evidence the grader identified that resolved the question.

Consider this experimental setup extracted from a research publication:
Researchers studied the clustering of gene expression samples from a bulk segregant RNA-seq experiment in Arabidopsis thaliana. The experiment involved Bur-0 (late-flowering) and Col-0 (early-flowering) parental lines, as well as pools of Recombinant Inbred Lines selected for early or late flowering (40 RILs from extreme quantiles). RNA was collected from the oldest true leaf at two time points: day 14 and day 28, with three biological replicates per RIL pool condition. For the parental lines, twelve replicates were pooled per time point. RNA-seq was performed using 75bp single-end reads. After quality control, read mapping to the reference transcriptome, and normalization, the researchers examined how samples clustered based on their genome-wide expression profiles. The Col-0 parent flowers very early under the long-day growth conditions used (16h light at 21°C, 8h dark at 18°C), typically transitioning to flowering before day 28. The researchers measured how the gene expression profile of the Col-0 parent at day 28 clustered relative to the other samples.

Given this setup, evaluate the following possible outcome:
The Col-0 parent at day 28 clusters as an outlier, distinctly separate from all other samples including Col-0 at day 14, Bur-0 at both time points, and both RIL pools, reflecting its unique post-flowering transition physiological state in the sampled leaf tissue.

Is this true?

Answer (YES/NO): NO